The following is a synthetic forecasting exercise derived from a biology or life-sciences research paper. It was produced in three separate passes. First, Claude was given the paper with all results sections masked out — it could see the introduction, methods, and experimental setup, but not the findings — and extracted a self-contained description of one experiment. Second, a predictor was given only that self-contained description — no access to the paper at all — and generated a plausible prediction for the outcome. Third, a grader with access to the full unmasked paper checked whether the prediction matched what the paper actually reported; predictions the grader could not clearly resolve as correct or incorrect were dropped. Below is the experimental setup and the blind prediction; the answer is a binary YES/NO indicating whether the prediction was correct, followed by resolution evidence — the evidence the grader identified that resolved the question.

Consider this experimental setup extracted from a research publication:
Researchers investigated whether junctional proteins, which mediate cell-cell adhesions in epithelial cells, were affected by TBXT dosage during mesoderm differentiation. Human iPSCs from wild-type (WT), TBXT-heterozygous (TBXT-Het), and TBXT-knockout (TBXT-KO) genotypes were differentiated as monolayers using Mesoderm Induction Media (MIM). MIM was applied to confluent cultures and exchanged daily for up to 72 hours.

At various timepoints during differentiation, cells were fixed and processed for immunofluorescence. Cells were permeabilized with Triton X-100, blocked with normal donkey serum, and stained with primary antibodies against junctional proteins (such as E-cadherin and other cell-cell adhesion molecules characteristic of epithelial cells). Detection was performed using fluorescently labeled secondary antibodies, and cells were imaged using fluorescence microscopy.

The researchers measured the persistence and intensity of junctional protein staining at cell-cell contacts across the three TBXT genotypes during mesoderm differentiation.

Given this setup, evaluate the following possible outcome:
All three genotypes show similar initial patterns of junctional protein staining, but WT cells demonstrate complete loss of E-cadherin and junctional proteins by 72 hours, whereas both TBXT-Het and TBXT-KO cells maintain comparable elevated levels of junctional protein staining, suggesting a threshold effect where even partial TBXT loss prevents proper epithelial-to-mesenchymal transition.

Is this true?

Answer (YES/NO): NO